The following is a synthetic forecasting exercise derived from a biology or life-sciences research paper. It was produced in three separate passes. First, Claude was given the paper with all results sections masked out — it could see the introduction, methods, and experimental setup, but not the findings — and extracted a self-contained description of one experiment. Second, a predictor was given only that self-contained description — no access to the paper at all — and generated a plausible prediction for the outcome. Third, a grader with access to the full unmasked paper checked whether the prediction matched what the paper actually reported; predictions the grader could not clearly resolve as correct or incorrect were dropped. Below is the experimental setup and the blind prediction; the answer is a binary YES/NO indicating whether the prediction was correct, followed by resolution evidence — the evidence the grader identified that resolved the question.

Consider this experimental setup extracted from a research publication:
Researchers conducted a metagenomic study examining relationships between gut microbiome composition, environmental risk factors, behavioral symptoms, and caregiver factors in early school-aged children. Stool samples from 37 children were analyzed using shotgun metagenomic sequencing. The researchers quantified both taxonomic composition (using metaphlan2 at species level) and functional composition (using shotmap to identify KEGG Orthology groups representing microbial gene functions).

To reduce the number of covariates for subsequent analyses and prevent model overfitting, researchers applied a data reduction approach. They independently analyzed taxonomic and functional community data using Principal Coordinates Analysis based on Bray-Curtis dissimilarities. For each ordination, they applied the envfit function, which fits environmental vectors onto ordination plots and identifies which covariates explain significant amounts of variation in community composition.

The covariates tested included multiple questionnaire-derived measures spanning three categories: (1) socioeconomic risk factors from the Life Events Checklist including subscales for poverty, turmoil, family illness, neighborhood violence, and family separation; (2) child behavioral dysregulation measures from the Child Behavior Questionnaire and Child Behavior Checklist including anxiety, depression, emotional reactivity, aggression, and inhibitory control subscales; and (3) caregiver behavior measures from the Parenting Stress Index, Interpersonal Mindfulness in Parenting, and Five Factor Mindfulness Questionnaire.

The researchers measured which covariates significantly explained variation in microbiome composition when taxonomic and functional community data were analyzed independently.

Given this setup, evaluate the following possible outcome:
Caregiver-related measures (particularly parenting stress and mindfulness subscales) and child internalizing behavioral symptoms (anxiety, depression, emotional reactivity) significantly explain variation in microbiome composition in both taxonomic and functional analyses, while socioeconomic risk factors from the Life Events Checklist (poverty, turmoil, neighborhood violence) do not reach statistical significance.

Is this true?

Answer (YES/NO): NO